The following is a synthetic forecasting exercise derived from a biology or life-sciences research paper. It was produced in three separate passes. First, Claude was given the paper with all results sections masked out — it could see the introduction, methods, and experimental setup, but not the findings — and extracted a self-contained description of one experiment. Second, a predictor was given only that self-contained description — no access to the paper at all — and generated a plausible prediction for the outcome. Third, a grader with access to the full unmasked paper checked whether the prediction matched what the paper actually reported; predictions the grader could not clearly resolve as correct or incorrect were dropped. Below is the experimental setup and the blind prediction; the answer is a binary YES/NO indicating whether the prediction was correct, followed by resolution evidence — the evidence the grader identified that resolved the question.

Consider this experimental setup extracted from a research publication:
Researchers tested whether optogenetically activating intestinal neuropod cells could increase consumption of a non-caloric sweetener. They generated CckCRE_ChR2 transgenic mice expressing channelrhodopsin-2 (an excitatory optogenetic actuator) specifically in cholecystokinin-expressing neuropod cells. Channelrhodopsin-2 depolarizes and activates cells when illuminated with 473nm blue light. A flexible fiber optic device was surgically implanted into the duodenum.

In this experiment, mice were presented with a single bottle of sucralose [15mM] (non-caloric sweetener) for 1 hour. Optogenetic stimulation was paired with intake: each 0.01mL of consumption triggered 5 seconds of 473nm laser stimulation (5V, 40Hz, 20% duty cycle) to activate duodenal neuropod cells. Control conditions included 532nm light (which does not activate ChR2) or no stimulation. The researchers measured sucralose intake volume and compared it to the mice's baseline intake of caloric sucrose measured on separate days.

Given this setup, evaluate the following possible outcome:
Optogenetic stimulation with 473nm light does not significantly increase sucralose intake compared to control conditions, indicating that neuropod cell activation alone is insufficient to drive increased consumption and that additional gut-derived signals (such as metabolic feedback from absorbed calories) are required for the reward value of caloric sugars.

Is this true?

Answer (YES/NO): NO